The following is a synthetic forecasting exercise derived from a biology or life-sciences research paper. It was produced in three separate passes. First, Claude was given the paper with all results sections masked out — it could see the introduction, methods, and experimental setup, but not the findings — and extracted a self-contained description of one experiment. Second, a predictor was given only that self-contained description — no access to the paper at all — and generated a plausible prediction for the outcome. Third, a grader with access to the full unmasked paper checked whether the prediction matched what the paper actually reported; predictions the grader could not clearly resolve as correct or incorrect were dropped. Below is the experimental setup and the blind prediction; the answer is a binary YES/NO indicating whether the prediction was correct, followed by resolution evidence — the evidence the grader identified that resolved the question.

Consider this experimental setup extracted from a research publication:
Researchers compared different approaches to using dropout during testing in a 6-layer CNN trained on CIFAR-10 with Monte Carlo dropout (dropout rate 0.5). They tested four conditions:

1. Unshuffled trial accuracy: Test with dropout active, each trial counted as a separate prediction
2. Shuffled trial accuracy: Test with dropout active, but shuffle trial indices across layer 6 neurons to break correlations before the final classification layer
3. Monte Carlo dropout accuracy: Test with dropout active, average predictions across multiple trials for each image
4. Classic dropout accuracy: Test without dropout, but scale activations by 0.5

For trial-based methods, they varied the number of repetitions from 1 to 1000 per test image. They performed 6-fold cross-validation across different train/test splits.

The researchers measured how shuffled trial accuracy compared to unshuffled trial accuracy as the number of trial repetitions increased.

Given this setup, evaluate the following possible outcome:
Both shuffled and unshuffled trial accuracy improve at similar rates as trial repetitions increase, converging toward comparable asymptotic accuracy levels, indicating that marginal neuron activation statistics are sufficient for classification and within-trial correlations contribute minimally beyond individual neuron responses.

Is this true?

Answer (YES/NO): NO